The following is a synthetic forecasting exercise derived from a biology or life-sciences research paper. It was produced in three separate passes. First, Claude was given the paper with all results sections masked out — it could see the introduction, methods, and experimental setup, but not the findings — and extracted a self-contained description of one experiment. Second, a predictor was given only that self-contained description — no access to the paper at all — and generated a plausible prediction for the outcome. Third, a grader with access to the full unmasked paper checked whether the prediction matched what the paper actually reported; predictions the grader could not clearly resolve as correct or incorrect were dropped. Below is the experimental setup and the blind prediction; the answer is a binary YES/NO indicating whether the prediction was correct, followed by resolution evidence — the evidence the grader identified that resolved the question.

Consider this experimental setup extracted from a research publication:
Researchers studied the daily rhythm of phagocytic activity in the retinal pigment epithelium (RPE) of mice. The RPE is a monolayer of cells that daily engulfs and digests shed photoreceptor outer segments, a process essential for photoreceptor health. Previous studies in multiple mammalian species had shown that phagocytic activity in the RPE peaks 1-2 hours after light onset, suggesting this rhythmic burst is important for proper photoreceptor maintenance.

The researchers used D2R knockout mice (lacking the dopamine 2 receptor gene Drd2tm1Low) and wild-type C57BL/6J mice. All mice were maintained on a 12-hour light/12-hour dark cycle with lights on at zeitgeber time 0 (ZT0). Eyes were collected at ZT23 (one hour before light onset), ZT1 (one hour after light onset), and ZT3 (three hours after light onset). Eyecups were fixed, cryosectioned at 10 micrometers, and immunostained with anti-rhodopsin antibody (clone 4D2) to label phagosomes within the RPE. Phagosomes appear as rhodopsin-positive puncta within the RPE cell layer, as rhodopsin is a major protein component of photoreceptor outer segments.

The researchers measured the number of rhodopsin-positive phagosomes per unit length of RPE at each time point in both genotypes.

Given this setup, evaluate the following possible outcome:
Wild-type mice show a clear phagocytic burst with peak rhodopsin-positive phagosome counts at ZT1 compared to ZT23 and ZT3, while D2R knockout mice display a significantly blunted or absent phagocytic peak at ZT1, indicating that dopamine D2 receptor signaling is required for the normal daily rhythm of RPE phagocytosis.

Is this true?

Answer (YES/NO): YES